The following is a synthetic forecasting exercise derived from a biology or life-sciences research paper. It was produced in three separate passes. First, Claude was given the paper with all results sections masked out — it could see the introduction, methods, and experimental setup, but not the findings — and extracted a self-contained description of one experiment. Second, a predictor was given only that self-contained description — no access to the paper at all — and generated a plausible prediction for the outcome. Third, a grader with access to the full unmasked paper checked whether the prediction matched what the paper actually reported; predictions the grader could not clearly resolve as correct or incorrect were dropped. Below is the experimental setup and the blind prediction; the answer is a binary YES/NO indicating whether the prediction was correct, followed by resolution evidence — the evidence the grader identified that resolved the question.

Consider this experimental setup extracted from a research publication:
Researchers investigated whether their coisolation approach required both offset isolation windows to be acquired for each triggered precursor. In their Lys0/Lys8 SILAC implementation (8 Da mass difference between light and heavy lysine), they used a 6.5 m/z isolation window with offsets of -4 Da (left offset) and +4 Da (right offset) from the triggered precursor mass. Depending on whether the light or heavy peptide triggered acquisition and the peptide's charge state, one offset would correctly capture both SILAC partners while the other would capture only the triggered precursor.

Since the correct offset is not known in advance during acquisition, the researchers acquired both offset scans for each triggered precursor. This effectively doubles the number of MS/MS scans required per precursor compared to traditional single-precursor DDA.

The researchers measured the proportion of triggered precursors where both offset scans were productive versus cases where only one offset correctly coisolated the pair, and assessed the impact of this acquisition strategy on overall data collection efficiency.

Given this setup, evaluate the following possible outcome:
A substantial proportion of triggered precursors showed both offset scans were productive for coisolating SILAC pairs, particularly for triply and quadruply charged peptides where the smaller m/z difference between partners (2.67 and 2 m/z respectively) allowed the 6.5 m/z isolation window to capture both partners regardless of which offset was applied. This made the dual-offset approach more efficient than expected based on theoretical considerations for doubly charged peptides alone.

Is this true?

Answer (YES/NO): NO